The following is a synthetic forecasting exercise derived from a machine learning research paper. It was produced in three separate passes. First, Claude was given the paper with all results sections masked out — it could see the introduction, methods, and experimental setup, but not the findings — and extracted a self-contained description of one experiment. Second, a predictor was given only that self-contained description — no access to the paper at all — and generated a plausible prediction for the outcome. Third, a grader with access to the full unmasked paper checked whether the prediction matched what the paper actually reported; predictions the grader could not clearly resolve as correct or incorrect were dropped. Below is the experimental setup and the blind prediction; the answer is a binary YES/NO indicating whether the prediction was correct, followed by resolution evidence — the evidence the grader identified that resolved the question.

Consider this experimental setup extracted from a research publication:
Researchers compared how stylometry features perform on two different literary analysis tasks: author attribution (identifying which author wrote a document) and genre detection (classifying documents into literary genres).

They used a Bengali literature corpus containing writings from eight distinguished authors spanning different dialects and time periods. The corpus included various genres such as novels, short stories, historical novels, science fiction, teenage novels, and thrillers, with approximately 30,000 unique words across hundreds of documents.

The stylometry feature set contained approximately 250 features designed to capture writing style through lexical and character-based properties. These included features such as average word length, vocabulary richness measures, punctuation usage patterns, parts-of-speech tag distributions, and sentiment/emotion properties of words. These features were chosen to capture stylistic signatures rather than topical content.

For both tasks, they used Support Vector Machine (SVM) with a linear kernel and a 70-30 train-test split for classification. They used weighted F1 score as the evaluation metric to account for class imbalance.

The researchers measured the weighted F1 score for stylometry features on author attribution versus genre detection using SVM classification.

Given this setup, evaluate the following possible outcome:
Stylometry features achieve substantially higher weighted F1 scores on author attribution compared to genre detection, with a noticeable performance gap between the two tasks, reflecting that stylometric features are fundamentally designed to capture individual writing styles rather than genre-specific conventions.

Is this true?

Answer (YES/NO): NO